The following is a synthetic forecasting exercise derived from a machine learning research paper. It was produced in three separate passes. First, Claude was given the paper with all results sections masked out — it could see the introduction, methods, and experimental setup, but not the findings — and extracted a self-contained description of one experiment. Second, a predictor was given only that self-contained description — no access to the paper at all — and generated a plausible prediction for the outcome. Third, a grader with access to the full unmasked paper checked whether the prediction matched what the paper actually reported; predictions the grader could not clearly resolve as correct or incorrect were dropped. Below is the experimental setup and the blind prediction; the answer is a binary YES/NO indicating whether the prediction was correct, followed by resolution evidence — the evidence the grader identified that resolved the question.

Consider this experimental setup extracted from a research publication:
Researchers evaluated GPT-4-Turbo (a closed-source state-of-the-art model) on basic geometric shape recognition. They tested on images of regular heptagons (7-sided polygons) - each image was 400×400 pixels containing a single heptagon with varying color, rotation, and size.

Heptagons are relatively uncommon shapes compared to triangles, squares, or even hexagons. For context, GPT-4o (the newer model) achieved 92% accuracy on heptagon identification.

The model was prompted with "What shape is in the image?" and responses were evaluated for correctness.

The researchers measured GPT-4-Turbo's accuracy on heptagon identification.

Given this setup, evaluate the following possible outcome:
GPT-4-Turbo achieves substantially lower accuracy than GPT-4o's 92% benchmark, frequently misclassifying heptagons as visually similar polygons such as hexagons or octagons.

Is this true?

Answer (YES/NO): YES